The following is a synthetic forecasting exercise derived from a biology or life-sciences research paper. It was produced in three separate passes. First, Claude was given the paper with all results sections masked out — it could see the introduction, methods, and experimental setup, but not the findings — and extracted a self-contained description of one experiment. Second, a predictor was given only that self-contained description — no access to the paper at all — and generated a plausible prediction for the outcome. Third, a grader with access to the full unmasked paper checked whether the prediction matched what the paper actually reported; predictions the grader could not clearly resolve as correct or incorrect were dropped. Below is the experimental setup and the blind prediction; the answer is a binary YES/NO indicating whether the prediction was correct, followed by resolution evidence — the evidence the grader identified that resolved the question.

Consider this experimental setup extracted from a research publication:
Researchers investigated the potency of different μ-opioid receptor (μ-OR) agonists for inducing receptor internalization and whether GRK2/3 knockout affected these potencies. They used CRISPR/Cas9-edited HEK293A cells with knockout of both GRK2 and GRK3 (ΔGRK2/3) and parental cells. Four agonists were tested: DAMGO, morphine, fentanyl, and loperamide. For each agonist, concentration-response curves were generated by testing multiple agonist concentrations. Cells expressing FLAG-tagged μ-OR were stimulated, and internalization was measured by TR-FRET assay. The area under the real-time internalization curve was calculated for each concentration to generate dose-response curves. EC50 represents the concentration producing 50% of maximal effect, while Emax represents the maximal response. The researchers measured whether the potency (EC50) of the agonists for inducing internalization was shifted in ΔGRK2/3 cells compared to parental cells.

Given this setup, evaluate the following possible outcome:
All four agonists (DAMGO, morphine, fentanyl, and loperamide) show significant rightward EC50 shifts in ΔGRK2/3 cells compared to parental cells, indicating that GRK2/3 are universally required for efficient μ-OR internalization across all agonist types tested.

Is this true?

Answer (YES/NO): NO